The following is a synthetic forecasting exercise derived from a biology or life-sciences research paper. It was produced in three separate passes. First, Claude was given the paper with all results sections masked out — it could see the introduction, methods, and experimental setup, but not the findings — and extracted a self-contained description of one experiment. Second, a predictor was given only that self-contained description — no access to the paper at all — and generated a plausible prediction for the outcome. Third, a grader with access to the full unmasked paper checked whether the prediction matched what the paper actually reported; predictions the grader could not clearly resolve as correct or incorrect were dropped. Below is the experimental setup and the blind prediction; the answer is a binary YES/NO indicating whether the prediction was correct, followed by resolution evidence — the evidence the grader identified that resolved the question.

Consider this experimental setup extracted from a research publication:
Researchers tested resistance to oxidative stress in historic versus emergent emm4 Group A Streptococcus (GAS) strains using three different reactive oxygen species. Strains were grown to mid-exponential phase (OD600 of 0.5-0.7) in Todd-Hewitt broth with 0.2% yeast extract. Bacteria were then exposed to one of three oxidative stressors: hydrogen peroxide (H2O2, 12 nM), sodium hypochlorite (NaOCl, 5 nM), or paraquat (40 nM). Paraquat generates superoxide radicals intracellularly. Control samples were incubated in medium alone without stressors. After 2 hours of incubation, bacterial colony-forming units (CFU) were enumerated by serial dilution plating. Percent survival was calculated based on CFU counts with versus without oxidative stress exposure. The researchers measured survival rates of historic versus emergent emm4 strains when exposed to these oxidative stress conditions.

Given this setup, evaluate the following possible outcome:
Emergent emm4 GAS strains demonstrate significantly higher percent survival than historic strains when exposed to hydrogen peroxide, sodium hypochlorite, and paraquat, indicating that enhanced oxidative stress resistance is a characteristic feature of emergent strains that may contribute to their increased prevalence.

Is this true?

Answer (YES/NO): NO